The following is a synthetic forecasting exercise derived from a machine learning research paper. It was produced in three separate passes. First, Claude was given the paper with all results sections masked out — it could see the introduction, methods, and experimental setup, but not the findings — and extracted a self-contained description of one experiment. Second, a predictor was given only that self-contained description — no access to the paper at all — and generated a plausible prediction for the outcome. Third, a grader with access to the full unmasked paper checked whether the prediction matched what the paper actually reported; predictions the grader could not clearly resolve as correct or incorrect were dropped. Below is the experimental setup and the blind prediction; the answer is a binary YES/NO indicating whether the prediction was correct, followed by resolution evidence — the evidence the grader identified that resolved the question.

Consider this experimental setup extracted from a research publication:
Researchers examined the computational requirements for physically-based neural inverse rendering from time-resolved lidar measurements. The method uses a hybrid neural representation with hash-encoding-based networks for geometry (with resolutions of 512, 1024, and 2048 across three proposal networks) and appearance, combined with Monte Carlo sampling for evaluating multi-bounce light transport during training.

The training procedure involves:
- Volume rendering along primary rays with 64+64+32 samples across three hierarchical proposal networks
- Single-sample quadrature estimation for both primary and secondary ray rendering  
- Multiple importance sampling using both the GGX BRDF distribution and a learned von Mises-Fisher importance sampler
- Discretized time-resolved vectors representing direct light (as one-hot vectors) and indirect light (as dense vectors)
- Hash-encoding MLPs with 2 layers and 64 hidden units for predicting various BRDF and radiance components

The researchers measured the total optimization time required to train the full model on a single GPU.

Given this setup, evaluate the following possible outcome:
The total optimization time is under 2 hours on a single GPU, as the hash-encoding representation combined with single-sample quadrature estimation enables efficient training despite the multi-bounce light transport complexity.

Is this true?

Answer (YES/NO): NO